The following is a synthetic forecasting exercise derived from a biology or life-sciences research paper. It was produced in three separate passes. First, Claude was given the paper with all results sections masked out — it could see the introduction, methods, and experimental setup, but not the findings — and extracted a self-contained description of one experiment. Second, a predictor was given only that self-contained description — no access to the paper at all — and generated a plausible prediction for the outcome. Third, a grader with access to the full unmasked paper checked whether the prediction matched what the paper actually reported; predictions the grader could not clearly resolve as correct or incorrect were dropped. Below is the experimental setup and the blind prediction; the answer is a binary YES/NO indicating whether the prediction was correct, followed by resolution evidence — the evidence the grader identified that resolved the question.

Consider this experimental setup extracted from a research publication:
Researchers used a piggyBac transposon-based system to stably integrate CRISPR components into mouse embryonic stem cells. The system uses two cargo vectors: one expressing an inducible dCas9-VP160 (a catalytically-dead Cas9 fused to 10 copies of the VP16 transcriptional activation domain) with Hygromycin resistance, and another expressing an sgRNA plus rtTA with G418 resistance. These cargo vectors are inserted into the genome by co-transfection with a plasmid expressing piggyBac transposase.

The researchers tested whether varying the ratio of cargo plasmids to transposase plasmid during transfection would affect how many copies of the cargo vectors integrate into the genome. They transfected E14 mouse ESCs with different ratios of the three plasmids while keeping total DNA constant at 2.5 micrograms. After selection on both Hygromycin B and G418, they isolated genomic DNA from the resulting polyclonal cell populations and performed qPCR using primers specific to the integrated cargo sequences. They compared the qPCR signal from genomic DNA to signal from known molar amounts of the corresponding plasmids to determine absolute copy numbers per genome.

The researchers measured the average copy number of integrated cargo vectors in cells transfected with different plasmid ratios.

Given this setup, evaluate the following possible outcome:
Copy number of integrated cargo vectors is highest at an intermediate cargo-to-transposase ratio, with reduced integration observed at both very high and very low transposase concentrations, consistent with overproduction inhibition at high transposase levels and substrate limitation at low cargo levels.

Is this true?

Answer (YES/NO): NO